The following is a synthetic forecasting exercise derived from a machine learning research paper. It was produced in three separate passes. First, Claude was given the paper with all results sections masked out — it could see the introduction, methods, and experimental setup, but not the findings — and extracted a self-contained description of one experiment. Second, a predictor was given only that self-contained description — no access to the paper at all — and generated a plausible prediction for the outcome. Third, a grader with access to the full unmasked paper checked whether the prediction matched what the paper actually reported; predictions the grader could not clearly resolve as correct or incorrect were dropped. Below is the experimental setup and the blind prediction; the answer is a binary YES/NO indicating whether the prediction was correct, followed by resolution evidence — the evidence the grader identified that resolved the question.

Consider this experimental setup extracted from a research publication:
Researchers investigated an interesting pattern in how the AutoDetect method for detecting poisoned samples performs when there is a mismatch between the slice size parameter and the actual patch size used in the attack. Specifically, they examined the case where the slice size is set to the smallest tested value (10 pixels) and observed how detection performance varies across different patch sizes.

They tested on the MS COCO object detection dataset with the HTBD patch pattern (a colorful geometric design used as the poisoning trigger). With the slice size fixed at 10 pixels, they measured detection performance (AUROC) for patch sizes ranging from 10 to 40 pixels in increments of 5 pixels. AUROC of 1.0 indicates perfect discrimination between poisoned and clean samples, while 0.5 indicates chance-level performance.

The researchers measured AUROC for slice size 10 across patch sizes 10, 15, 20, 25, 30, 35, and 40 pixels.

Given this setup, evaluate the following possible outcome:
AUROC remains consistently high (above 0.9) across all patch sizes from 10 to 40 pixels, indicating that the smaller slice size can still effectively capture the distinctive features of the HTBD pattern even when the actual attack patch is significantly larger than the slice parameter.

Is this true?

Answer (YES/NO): NO